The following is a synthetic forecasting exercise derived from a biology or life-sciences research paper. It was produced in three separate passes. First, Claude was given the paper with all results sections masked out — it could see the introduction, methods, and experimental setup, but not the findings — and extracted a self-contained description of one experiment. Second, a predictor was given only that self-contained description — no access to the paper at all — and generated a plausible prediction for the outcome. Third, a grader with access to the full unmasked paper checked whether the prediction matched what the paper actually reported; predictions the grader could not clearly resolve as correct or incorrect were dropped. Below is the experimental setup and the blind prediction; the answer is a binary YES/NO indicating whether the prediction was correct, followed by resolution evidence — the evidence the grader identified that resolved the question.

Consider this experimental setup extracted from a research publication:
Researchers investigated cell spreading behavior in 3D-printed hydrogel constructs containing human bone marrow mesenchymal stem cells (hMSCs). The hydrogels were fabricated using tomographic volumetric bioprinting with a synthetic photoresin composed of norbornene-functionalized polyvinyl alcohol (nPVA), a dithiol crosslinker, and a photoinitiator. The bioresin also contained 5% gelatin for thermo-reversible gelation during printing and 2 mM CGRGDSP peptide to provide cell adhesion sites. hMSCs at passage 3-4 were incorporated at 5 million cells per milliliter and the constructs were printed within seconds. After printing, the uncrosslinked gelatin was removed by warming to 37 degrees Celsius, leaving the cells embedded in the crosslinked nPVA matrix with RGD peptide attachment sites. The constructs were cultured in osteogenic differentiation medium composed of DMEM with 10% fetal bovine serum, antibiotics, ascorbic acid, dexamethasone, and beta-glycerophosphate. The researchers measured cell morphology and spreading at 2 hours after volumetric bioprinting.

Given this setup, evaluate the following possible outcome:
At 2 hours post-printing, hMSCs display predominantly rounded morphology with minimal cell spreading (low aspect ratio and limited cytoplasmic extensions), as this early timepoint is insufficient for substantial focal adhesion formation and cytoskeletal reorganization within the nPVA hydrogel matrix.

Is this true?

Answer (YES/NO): NO